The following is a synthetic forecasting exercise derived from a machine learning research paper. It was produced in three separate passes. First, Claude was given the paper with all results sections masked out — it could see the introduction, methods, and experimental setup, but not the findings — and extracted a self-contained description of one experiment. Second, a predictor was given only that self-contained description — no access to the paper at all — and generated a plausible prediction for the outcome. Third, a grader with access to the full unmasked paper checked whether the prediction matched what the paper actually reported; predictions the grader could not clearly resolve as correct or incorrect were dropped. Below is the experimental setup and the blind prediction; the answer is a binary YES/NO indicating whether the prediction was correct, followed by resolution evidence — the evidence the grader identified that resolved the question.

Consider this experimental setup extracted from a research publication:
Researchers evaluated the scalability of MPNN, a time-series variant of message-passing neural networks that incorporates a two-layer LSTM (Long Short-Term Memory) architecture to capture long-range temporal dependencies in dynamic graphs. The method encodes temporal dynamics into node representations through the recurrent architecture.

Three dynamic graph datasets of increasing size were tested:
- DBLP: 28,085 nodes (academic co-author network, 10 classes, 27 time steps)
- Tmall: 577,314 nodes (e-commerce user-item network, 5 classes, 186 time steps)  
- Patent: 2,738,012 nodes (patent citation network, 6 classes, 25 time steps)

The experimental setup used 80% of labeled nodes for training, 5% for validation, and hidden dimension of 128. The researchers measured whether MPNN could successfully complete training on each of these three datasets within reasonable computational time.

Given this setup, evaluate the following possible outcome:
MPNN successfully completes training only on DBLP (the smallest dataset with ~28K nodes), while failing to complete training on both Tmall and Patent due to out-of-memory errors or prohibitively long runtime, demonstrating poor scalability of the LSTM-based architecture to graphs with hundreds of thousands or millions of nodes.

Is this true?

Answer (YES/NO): NO